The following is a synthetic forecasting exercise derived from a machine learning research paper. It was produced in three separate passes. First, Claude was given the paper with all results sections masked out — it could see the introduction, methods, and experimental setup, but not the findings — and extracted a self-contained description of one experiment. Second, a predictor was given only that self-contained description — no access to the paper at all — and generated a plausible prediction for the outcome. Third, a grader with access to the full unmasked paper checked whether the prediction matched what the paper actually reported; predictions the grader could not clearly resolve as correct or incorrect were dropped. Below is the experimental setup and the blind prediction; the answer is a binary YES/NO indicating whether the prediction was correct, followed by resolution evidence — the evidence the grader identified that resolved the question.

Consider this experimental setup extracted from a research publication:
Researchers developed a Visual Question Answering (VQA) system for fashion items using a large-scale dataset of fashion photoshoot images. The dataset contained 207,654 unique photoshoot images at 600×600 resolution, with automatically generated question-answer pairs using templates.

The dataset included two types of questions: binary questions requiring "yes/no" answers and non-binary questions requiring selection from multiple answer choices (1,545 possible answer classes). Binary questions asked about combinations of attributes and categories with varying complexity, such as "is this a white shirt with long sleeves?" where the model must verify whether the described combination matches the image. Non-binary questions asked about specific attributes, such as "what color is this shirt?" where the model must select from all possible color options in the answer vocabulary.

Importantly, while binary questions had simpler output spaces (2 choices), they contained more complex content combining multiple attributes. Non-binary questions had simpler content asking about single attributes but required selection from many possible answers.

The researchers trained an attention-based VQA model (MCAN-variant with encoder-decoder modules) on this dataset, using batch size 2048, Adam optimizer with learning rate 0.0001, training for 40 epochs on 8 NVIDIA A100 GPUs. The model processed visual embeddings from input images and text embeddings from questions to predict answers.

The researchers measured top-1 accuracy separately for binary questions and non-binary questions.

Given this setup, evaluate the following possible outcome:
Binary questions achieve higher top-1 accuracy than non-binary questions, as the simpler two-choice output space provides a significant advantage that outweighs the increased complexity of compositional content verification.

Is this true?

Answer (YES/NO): YES